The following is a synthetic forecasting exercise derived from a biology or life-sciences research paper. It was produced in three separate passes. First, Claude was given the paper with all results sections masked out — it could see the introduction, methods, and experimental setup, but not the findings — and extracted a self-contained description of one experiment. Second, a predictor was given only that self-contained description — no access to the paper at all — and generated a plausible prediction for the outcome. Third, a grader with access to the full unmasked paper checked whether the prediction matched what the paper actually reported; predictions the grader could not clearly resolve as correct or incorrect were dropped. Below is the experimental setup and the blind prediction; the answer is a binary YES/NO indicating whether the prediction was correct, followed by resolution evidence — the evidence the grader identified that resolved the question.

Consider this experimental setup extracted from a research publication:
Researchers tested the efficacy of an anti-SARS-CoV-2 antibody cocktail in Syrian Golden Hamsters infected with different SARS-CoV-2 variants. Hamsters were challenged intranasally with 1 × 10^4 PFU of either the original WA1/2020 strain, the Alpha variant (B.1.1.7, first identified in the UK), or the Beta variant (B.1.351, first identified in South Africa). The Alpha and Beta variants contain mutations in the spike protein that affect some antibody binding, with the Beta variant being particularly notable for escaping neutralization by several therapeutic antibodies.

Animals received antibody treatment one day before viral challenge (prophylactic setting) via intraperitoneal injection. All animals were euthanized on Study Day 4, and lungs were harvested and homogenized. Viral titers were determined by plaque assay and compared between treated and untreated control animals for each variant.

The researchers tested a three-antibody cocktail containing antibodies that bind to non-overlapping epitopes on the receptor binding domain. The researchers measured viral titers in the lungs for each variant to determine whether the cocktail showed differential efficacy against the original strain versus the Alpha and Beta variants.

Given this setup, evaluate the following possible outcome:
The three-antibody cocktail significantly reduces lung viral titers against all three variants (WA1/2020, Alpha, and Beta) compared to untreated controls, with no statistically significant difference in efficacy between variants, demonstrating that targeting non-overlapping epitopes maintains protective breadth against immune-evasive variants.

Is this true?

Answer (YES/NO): NO